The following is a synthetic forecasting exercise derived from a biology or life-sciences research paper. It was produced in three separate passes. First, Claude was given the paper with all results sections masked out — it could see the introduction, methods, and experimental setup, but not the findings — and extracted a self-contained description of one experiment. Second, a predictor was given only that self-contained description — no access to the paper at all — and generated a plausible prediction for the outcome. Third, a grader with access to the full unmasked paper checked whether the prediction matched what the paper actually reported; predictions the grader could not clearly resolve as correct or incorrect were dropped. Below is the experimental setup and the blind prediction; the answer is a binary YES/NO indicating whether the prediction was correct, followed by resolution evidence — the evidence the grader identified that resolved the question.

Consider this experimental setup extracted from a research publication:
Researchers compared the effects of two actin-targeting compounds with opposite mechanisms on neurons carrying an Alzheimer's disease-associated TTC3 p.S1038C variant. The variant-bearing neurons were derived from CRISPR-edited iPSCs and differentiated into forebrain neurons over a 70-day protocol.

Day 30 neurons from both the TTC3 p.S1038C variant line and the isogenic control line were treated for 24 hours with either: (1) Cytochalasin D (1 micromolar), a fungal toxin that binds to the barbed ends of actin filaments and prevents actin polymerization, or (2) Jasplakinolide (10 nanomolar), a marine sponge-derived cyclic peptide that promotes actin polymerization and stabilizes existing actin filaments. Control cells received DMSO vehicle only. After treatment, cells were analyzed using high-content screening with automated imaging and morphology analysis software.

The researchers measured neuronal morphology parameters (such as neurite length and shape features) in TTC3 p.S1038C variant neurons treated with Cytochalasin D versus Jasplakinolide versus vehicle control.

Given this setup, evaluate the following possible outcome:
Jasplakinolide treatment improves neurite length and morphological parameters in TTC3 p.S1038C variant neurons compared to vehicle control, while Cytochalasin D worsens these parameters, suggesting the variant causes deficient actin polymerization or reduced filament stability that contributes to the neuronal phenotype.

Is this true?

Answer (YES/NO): NO